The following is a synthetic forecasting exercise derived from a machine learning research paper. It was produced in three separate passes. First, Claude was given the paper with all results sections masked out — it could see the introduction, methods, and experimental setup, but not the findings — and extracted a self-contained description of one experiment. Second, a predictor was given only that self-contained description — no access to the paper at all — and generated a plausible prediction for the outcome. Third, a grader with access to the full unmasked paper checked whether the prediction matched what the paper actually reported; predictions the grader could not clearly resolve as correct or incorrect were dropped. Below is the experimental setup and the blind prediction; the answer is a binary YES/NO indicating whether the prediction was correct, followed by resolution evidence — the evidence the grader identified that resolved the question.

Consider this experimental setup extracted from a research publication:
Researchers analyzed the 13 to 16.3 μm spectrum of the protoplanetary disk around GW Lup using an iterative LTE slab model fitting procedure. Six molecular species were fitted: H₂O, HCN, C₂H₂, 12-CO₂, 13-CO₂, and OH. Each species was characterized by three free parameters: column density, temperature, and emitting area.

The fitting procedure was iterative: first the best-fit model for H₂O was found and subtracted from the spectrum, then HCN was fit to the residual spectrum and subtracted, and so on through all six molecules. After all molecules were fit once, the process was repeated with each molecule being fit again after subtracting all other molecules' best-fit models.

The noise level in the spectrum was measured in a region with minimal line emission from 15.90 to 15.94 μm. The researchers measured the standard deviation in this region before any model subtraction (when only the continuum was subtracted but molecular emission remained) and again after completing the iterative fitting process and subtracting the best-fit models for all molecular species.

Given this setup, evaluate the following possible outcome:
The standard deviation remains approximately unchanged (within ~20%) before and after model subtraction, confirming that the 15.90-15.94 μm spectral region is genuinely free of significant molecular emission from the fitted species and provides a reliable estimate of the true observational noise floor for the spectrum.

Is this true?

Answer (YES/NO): NO